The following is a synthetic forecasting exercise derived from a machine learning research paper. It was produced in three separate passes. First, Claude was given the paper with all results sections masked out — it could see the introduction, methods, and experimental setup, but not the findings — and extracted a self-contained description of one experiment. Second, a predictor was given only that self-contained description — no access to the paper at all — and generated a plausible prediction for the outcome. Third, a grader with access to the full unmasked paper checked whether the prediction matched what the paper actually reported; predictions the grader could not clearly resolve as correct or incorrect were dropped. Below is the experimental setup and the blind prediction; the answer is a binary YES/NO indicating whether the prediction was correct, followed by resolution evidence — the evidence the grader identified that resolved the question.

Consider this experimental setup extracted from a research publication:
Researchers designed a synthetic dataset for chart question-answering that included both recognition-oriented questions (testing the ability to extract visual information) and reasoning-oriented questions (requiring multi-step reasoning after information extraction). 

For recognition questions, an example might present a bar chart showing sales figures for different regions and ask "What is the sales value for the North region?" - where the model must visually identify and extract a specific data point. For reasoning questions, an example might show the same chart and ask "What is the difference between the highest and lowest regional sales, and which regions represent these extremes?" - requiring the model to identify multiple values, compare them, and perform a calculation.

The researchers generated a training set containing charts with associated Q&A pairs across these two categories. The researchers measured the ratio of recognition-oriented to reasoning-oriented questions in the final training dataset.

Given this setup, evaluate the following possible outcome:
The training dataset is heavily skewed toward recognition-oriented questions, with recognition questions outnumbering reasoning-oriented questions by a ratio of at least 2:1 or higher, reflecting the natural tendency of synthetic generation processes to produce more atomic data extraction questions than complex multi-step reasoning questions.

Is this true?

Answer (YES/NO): NO